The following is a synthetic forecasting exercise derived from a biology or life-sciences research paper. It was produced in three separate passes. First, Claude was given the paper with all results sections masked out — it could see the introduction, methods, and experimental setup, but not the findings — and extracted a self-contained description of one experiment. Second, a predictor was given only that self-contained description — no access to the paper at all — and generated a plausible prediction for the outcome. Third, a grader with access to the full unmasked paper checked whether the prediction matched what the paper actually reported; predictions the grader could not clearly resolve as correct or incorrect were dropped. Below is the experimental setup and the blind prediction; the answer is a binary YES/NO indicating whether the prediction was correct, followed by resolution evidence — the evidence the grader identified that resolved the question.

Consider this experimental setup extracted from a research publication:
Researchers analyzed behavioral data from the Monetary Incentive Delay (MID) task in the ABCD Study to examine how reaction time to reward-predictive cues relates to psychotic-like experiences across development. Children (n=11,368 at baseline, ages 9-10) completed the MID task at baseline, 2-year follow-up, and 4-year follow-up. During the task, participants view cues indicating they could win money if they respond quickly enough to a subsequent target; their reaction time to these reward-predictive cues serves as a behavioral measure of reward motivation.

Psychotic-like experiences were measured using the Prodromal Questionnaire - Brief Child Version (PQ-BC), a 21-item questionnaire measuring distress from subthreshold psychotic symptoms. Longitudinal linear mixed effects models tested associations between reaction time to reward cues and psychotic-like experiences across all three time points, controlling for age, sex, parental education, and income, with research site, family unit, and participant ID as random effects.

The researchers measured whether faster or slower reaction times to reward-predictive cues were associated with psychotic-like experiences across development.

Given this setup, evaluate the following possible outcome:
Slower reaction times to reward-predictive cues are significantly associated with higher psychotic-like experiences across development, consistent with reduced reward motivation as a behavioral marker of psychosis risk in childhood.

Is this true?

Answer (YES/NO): YES